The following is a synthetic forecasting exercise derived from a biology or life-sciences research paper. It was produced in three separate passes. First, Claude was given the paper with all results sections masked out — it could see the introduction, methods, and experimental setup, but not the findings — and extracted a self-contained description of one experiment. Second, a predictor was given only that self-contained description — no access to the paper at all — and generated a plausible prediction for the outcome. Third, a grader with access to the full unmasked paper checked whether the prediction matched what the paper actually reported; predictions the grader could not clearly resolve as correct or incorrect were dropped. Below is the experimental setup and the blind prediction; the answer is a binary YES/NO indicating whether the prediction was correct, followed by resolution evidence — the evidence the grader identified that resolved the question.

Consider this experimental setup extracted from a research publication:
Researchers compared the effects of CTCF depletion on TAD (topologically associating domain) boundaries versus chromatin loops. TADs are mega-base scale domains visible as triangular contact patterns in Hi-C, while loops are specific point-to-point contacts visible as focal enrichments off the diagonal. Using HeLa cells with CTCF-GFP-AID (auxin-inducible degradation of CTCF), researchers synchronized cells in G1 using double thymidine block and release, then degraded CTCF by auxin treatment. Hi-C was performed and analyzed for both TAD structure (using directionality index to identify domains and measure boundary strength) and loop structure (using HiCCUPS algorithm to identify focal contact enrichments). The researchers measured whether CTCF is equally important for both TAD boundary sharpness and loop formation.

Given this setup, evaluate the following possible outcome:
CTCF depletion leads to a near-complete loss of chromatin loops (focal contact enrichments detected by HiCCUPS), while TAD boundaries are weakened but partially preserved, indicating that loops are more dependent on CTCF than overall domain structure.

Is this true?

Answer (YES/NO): NO